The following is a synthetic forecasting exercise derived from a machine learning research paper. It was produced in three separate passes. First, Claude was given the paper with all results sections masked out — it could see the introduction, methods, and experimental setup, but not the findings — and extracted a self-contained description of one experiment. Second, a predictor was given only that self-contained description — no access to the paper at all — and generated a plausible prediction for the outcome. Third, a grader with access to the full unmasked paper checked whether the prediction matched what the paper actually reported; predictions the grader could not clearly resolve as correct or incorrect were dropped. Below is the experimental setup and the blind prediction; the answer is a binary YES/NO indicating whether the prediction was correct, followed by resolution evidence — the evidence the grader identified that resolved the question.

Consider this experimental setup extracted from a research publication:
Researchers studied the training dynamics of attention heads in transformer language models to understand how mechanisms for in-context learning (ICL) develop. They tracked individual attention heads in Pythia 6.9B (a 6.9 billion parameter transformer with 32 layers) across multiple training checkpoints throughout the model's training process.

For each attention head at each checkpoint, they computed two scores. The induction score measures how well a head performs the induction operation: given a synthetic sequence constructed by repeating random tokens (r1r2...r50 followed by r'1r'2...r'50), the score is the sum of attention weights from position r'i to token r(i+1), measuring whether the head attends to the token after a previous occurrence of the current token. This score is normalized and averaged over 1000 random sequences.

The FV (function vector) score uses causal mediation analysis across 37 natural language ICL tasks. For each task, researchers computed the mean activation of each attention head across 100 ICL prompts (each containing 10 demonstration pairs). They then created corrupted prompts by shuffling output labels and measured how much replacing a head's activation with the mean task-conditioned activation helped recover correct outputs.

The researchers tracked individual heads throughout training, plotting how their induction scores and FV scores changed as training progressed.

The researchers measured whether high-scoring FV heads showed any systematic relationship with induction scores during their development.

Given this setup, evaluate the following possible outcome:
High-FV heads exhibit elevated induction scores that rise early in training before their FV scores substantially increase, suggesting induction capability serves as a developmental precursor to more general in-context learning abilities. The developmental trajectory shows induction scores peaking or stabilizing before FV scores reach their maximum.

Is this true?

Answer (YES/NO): YES